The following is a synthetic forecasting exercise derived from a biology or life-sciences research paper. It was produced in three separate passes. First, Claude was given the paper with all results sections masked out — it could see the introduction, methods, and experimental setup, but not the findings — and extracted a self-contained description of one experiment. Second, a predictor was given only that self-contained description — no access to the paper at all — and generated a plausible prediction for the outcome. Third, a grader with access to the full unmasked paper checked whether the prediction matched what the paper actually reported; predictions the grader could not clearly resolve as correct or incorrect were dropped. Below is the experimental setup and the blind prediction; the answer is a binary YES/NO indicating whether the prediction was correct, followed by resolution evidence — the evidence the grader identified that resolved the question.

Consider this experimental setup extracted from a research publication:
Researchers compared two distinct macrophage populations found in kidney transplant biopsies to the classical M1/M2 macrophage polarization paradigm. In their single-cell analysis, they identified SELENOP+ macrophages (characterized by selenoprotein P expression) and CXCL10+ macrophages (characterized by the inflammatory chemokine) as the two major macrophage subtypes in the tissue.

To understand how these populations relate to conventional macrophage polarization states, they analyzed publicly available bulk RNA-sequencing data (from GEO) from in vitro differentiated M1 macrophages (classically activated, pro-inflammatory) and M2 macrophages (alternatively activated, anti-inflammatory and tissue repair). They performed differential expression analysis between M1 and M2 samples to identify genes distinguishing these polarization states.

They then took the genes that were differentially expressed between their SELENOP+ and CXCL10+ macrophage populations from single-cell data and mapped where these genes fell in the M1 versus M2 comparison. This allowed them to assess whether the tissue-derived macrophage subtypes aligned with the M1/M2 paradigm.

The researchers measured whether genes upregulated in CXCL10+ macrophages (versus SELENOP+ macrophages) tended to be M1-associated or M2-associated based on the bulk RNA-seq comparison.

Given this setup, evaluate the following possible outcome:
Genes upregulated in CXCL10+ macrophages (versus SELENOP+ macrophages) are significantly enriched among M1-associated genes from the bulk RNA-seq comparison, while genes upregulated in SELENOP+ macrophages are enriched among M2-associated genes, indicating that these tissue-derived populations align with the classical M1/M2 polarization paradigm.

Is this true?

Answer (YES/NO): NO